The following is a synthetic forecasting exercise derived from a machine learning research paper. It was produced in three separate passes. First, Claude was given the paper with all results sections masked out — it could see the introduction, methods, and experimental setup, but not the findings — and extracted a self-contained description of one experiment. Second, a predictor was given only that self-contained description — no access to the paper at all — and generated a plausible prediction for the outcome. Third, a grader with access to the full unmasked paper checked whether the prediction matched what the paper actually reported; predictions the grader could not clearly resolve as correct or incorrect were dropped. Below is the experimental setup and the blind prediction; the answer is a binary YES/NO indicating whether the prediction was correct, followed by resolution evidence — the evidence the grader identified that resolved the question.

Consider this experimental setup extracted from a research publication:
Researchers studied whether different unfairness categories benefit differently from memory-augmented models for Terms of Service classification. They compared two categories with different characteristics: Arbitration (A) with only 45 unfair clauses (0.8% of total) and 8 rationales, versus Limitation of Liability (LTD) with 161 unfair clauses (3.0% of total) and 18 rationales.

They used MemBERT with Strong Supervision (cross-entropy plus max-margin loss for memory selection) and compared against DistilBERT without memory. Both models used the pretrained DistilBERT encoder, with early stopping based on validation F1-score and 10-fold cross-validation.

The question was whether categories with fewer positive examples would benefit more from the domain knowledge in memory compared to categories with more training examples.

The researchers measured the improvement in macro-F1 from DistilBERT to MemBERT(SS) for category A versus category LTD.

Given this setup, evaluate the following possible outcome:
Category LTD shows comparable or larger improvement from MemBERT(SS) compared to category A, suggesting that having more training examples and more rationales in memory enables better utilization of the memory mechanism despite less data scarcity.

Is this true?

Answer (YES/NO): NO